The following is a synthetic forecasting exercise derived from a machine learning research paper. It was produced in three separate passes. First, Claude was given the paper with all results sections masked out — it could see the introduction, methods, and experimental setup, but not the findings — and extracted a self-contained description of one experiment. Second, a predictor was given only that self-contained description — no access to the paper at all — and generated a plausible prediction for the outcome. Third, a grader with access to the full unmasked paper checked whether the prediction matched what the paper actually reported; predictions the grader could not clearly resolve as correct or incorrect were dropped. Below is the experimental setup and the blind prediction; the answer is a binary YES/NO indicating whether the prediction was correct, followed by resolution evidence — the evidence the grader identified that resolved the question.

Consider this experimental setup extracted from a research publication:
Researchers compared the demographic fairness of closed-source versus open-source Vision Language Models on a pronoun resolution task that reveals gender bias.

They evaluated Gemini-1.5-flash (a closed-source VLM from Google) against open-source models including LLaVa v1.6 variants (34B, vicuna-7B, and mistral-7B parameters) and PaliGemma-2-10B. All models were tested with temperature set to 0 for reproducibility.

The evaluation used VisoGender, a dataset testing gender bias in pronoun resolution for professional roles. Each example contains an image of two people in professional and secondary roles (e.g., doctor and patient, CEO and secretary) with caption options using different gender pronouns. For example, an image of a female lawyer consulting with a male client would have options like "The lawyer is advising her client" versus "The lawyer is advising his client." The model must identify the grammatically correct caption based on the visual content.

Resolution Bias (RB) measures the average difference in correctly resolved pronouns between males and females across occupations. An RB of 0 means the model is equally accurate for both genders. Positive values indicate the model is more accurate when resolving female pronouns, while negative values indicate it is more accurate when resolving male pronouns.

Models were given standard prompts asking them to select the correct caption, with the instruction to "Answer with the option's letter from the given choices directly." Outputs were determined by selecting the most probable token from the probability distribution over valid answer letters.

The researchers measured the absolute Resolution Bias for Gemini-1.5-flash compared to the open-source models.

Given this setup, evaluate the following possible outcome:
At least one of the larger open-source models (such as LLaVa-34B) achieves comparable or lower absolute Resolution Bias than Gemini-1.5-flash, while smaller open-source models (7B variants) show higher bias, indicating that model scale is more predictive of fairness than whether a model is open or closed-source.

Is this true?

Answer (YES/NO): NO